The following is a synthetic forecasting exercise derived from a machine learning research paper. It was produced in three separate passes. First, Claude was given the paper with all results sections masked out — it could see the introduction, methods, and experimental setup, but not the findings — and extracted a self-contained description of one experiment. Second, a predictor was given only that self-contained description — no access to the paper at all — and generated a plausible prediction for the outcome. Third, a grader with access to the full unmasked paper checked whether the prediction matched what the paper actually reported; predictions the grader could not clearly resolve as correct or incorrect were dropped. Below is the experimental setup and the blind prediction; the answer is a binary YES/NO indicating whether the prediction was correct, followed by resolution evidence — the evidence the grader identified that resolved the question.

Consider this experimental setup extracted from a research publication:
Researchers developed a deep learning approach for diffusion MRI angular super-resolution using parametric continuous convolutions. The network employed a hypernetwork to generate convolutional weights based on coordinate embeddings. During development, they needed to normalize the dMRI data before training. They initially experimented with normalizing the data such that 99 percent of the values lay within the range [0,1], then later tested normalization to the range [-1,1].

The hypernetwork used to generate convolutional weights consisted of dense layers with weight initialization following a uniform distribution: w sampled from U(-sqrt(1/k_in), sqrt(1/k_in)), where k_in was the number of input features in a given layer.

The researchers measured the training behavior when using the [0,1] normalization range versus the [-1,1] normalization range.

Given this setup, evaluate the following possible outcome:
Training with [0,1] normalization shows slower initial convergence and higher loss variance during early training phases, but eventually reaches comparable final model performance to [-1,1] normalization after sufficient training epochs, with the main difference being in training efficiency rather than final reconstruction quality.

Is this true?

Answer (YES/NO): NO